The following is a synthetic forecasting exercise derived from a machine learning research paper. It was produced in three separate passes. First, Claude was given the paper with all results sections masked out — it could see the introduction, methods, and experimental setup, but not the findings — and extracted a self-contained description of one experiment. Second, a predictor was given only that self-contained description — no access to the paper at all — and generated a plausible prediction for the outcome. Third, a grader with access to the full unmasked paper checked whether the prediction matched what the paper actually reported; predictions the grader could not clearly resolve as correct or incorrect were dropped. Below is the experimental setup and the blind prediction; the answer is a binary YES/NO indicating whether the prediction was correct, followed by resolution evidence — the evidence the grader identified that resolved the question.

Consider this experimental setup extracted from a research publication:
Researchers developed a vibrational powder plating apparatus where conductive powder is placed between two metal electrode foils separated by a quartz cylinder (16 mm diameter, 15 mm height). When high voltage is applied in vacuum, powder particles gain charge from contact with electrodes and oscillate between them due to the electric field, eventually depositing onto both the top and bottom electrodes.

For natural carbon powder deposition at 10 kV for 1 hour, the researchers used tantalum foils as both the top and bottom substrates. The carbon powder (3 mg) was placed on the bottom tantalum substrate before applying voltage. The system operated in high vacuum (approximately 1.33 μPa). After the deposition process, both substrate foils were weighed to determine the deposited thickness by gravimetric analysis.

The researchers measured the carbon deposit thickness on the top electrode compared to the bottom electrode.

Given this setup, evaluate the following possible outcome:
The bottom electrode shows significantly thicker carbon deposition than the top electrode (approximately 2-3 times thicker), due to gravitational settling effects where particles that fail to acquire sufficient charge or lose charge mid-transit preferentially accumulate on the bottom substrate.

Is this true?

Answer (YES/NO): NO